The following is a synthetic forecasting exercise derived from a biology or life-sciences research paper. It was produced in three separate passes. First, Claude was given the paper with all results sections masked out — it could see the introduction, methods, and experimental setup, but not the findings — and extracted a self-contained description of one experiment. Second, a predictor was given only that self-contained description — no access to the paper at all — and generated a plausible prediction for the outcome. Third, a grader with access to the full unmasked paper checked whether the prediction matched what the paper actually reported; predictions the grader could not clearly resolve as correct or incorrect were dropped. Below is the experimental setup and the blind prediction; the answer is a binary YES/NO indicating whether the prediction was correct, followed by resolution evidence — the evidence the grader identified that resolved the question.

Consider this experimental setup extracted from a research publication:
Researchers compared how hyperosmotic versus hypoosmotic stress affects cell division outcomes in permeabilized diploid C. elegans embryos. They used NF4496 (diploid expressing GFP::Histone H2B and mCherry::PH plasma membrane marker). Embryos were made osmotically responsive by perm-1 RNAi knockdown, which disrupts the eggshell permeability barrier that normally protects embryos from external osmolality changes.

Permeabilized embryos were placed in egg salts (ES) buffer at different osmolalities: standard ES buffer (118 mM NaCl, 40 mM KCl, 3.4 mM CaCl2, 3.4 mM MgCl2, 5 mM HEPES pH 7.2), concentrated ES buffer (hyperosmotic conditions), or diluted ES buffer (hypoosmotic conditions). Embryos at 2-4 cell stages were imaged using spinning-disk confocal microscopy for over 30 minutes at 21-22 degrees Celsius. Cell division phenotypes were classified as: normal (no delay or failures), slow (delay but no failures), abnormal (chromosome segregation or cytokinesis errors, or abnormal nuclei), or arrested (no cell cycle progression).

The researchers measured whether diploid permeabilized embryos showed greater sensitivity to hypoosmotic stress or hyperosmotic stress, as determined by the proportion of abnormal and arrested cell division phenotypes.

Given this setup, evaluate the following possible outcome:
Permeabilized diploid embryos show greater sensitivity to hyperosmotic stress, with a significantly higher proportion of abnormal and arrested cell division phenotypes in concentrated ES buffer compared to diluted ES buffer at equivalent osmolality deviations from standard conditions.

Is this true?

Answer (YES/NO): YES